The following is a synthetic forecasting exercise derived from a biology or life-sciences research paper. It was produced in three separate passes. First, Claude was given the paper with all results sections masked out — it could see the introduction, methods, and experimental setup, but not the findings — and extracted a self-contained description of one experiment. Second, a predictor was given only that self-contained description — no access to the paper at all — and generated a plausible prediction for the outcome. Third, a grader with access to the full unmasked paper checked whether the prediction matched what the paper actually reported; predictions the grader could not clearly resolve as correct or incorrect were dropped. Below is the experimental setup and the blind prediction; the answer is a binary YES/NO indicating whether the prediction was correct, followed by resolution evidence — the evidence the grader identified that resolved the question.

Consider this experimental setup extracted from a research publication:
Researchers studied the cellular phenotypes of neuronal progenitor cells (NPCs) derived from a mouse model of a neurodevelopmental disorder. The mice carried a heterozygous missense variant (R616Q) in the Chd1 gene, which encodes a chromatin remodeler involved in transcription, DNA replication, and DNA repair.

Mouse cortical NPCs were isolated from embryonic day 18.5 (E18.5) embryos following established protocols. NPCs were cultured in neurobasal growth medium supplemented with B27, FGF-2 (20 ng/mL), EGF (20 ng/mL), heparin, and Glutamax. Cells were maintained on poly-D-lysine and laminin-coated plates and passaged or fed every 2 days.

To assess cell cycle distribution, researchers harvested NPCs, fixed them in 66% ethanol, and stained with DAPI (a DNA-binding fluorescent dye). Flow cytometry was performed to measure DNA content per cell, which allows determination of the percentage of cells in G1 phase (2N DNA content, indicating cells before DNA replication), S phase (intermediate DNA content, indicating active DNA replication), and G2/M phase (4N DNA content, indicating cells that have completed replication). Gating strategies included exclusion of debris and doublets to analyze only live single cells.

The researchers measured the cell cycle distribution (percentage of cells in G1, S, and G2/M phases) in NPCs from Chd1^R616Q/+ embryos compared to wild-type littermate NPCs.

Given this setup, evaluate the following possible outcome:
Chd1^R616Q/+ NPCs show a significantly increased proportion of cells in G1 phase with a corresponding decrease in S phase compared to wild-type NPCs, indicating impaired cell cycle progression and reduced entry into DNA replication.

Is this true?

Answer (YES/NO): YES